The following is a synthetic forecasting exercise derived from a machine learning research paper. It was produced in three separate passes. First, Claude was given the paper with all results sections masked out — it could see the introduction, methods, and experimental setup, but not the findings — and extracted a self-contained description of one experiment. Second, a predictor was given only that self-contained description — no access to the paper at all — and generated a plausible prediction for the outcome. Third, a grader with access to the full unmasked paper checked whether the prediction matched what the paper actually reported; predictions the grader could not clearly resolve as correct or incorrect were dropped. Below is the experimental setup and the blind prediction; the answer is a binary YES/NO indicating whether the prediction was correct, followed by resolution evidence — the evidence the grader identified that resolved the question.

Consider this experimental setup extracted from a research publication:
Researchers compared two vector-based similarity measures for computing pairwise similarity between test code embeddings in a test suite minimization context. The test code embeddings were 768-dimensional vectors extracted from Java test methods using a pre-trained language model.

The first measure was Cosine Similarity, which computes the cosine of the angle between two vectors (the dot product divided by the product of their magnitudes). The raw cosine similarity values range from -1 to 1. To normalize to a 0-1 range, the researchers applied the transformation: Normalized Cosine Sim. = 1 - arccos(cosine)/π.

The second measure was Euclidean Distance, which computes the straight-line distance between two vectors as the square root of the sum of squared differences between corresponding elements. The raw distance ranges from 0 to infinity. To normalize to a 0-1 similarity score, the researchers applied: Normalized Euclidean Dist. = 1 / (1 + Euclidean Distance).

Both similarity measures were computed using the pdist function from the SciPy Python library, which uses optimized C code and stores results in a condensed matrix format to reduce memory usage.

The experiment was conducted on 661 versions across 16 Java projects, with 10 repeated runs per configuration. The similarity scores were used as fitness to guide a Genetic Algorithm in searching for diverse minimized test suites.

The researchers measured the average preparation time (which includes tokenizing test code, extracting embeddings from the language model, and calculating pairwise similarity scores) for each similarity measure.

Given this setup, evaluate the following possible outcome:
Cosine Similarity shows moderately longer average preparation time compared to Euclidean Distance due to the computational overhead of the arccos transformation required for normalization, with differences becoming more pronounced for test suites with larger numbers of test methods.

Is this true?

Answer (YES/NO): NO